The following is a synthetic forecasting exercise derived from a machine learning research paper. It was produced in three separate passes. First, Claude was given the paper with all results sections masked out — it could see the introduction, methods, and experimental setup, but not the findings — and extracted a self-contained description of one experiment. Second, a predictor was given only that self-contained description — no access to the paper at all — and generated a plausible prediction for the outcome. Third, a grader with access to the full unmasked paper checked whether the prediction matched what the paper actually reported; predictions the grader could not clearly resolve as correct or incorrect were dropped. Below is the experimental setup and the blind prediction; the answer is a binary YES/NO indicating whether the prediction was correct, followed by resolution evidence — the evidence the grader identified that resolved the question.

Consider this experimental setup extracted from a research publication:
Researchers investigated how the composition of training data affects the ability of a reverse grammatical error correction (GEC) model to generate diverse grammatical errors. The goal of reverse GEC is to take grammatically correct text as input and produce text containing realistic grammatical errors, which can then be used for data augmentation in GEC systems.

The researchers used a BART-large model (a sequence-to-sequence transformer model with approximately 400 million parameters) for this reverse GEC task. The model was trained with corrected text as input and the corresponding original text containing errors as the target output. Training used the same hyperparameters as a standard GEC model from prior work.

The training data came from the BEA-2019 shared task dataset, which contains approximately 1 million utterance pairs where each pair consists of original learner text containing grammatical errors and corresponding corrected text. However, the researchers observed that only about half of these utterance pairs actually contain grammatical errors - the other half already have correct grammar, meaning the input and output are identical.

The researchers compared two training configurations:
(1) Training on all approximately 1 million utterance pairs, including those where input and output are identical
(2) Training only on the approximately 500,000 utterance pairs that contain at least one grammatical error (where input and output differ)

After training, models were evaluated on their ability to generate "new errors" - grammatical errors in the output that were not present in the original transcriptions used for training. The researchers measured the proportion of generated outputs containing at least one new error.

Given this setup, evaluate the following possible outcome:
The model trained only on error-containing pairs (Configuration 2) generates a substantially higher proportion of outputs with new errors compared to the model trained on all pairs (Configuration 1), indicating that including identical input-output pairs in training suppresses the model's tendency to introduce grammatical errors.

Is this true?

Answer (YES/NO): YES